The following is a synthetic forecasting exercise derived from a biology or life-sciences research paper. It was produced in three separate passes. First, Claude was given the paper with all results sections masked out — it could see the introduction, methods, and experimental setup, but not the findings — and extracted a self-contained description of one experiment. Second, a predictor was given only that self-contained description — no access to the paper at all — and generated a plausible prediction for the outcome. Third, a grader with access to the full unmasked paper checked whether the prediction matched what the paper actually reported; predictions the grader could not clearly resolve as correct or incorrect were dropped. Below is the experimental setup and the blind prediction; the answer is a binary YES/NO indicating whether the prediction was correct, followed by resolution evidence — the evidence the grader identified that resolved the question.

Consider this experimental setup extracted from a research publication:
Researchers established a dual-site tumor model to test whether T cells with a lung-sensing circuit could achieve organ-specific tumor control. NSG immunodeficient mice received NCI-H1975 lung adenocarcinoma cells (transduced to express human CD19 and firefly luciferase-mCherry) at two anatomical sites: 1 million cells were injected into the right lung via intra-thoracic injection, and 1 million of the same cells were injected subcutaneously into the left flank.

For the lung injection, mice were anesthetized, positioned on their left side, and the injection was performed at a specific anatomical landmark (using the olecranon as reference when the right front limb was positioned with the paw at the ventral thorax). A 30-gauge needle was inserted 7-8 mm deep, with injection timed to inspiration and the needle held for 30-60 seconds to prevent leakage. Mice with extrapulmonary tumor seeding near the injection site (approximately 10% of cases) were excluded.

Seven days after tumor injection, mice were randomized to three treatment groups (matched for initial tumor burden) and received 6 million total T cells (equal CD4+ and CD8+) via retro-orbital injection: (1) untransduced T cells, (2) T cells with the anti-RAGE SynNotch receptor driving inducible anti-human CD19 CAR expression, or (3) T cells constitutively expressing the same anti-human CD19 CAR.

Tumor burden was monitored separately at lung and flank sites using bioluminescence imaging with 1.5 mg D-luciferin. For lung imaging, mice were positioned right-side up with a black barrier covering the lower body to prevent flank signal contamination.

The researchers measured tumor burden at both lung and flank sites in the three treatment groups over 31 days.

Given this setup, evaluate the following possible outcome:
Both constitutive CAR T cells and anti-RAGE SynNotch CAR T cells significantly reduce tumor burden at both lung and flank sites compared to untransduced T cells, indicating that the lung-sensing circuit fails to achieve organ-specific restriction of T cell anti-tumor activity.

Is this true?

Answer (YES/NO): NO